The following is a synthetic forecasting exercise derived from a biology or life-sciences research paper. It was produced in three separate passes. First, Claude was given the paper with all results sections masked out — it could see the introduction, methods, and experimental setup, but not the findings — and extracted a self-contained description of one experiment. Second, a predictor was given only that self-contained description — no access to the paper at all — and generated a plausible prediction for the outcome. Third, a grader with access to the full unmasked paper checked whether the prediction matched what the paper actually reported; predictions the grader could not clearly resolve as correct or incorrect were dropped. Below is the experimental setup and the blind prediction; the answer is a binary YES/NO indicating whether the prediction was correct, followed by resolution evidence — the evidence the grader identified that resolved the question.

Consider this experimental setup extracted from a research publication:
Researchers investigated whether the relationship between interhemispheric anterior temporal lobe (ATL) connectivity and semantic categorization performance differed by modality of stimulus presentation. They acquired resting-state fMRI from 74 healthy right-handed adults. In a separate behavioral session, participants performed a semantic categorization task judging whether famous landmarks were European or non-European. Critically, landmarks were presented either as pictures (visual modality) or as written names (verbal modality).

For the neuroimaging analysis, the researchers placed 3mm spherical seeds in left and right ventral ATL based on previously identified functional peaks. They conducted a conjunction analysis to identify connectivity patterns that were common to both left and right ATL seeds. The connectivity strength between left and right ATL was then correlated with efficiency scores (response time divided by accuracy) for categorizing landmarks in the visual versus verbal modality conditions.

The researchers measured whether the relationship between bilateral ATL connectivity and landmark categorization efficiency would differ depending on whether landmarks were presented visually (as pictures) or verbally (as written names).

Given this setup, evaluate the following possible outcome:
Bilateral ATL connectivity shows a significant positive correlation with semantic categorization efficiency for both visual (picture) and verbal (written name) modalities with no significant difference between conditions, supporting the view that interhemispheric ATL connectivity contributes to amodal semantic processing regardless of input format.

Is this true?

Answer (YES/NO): NO